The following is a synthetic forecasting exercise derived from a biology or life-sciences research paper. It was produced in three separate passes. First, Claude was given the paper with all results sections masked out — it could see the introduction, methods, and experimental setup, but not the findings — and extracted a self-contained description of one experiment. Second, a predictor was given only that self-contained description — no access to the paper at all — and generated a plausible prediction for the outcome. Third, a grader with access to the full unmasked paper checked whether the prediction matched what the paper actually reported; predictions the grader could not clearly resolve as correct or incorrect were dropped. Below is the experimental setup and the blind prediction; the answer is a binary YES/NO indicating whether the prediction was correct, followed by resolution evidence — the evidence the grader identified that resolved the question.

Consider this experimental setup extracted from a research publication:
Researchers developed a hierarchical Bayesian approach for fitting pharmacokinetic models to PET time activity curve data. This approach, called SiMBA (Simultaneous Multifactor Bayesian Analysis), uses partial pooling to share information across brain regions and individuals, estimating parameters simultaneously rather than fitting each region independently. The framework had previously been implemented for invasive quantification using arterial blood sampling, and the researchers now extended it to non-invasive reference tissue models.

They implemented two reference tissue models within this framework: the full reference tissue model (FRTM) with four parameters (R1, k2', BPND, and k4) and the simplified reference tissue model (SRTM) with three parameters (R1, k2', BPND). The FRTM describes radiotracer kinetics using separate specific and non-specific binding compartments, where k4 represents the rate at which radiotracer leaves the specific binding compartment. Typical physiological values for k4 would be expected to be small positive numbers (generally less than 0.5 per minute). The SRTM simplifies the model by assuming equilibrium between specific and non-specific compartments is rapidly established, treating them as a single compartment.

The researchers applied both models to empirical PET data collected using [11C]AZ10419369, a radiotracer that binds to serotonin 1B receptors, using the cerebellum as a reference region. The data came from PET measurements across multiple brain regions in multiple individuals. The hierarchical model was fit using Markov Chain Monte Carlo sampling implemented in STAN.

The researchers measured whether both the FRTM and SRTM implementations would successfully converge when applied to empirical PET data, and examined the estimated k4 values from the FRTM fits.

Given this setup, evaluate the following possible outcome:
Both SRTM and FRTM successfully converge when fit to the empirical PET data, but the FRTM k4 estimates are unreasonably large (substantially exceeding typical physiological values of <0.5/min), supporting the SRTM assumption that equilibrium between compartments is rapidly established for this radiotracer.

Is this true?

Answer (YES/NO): NO